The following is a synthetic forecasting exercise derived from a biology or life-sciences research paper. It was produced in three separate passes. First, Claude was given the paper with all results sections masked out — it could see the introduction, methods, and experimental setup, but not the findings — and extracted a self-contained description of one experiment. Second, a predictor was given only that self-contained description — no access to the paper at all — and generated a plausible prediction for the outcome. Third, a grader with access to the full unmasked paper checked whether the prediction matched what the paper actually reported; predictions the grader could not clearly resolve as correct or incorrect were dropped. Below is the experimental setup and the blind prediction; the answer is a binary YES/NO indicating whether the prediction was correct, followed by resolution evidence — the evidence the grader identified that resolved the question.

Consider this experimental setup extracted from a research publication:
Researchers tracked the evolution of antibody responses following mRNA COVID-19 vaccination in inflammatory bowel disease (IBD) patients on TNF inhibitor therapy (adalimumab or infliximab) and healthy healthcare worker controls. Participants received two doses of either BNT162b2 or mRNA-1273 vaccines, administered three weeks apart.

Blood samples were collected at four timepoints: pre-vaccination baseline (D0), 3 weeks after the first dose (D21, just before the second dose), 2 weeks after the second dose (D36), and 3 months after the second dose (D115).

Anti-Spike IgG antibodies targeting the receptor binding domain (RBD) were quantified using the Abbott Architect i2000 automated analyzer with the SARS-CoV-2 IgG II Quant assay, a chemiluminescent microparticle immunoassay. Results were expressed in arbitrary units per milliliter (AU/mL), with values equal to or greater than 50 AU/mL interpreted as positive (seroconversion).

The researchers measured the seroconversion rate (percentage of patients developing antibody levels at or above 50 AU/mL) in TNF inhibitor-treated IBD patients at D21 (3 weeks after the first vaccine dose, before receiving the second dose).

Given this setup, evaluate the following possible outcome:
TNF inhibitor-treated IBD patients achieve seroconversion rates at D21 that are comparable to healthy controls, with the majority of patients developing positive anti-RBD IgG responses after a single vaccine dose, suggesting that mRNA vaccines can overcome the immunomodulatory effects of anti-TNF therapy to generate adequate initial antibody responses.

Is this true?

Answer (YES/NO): NO